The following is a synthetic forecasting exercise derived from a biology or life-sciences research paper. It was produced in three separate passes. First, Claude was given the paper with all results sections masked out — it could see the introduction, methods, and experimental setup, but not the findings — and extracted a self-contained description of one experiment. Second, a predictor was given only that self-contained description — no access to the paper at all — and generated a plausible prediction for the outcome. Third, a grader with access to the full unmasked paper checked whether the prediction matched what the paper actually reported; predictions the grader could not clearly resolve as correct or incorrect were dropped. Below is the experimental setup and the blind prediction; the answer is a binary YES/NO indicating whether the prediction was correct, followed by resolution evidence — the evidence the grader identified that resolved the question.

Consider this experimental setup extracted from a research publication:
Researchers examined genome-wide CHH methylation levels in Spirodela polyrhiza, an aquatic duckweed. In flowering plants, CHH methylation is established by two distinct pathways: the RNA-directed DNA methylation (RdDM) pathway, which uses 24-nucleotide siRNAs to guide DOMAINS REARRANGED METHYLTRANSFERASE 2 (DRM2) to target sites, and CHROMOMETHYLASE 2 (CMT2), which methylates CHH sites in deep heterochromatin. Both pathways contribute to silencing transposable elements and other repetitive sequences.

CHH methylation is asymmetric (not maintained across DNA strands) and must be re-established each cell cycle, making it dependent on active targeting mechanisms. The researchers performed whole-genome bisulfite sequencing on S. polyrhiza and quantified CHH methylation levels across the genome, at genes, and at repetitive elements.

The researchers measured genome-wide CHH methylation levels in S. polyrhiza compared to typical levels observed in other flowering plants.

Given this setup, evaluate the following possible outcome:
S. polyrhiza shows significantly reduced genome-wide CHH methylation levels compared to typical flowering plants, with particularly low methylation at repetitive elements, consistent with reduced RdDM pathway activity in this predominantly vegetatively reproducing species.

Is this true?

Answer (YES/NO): YES